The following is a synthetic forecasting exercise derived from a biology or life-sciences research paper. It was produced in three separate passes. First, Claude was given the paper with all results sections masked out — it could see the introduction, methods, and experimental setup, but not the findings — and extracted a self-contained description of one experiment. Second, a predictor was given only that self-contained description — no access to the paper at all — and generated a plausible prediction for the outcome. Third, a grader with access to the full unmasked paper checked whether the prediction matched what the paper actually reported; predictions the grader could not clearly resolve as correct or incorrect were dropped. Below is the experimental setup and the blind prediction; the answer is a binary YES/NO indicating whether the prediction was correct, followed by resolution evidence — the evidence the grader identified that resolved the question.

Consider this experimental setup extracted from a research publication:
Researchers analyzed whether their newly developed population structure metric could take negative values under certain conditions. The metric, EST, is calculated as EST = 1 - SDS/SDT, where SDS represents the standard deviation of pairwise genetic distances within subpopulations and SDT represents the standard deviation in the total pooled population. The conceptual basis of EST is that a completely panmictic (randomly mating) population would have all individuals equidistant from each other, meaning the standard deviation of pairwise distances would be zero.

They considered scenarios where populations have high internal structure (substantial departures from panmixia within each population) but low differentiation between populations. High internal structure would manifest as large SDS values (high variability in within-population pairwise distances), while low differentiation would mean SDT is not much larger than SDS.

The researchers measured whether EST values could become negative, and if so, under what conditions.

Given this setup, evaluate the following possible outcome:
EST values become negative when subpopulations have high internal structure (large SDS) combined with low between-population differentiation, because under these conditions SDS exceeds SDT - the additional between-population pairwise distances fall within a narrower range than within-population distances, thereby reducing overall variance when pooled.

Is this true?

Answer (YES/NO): YES